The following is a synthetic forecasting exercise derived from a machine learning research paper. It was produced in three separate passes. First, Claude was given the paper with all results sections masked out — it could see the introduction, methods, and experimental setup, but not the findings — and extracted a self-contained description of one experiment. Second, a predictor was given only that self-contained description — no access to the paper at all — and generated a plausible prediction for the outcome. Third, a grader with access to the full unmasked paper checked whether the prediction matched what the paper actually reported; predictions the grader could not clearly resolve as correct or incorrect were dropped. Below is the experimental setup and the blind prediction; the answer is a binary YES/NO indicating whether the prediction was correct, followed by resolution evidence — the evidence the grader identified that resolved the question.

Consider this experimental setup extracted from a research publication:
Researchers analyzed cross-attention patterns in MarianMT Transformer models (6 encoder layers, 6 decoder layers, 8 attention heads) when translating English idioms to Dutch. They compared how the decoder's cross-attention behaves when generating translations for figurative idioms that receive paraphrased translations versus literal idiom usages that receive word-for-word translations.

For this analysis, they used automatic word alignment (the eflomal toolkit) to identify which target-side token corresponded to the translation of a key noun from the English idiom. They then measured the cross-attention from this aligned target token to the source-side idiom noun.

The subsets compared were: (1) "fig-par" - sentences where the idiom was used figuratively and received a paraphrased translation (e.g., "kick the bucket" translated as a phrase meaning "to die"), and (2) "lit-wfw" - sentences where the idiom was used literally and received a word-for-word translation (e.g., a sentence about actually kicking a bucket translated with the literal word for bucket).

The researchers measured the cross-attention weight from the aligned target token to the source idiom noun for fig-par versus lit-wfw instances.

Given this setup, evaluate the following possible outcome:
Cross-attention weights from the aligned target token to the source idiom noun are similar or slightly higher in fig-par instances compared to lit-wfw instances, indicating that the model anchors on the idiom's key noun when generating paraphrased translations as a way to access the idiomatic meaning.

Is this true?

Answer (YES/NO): NO